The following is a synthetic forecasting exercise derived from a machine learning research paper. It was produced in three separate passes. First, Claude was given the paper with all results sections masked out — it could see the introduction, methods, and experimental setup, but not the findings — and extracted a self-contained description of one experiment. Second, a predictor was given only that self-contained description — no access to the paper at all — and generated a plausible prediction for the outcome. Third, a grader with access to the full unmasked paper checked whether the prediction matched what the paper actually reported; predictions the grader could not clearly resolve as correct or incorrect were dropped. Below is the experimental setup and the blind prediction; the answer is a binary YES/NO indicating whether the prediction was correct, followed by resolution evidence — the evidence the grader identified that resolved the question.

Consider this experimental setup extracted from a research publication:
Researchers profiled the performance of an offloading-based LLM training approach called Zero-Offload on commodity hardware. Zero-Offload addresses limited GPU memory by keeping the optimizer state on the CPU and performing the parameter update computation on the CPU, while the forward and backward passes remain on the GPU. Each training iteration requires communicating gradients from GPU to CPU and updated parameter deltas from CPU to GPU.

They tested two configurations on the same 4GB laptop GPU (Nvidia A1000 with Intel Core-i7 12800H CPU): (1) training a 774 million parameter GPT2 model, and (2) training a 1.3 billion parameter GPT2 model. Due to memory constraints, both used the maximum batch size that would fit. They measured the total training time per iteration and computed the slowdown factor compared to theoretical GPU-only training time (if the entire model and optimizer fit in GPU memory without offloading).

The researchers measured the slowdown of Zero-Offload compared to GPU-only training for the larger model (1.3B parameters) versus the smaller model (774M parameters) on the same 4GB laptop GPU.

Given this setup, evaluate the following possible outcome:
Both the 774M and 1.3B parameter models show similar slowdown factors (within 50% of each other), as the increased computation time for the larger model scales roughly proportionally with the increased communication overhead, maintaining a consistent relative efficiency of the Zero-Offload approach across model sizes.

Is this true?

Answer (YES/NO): NO